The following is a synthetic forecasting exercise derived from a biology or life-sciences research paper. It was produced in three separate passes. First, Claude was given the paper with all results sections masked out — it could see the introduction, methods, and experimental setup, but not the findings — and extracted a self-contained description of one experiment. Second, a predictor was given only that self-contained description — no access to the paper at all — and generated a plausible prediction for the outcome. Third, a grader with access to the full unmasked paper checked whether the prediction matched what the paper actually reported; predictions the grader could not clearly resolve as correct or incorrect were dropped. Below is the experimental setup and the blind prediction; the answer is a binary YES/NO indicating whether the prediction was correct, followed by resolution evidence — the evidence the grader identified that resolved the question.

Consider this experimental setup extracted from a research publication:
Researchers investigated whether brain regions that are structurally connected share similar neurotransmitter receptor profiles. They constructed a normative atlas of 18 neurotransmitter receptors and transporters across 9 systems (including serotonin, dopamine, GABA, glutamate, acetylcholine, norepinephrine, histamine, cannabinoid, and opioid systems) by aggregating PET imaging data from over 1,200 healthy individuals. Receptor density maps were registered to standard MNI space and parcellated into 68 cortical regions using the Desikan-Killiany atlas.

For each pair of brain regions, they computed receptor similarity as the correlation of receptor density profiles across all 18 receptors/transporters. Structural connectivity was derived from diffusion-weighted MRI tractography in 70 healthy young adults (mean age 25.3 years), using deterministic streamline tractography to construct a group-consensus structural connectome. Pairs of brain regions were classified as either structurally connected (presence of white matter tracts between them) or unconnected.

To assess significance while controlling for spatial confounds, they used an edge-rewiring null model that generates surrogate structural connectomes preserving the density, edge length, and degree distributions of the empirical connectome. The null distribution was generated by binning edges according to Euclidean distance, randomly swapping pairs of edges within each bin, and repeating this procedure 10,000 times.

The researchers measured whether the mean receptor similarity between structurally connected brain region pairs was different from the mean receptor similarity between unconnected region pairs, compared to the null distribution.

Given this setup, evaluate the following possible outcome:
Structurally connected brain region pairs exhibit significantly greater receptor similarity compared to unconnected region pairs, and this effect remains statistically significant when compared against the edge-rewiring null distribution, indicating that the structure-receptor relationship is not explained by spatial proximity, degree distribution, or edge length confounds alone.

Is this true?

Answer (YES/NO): YES